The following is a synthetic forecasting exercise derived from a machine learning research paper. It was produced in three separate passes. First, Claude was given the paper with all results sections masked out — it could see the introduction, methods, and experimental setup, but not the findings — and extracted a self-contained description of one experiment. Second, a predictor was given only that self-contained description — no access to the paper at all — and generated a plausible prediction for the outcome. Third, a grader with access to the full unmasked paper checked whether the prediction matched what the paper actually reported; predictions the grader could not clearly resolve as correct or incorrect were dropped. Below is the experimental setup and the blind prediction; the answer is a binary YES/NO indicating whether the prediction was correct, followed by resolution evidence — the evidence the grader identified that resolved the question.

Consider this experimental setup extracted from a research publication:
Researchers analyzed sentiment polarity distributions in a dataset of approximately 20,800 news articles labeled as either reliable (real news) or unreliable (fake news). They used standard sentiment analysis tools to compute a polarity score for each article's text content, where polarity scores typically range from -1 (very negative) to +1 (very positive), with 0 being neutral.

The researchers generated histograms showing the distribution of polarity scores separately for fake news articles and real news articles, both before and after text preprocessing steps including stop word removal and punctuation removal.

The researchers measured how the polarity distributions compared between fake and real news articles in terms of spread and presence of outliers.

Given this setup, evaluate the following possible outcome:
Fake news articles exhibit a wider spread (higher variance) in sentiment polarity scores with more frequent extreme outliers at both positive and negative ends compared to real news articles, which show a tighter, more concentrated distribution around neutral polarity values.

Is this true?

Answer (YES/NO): NO